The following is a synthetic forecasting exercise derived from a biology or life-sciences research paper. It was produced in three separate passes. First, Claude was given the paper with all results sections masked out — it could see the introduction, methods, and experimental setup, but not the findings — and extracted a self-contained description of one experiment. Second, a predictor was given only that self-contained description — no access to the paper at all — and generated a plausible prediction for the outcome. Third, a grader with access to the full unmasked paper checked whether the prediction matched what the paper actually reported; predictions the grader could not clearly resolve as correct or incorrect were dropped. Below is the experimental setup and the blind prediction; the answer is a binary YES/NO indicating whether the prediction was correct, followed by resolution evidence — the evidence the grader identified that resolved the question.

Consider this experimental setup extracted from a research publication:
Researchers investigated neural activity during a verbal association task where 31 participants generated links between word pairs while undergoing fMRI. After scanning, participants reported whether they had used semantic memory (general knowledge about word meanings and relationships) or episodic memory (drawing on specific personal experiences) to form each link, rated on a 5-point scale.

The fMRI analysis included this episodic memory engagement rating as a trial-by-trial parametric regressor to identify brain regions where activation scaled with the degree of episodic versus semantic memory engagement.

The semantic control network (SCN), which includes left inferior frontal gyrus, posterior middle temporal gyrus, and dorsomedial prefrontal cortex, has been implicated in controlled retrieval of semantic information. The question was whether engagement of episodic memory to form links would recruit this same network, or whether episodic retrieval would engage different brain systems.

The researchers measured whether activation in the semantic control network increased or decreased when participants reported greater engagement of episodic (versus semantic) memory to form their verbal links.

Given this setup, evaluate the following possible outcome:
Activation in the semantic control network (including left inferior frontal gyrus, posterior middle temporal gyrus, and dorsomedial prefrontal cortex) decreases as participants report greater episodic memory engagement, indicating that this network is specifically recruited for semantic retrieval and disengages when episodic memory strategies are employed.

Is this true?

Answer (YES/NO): NO